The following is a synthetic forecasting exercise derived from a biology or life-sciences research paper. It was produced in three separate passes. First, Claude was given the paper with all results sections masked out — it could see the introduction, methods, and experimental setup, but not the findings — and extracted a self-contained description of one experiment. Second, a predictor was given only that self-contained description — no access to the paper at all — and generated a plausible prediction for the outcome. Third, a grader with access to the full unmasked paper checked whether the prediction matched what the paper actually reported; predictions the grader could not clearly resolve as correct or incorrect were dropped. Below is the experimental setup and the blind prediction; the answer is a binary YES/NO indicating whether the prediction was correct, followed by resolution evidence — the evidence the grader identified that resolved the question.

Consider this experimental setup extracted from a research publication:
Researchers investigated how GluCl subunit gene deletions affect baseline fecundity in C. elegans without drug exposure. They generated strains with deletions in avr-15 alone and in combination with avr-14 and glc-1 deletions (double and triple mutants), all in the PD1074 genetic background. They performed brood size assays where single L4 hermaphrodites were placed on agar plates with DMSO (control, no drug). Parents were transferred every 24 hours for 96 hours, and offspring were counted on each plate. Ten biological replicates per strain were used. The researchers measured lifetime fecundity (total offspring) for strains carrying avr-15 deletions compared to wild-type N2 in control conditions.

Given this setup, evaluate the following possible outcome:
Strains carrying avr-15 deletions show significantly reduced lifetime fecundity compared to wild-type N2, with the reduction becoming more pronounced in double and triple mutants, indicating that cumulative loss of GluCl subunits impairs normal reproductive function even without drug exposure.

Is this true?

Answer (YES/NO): NO